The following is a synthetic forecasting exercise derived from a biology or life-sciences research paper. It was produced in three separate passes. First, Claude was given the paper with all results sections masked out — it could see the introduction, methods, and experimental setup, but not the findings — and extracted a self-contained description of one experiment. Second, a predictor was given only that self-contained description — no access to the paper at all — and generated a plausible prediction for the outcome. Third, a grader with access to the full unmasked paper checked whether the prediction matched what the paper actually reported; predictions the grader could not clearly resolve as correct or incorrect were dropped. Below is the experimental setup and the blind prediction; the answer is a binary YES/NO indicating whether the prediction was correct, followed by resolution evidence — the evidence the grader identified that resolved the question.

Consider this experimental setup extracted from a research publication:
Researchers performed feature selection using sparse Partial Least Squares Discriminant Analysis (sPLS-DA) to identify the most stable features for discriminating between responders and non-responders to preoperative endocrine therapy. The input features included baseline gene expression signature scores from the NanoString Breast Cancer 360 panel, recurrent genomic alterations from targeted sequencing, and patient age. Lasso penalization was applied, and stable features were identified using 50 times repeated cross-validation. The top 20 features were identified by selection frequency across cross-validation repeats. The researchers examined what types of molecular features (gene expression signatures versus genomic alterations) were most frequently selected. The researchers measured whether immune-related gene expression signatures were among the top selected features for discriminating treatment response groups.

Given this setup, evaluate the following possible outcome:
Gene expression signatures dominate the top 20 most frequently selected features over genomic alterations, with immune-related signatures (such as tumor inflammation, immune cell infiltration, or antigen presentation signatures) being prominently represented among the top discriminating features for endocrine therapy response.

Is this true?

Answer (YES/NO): YES